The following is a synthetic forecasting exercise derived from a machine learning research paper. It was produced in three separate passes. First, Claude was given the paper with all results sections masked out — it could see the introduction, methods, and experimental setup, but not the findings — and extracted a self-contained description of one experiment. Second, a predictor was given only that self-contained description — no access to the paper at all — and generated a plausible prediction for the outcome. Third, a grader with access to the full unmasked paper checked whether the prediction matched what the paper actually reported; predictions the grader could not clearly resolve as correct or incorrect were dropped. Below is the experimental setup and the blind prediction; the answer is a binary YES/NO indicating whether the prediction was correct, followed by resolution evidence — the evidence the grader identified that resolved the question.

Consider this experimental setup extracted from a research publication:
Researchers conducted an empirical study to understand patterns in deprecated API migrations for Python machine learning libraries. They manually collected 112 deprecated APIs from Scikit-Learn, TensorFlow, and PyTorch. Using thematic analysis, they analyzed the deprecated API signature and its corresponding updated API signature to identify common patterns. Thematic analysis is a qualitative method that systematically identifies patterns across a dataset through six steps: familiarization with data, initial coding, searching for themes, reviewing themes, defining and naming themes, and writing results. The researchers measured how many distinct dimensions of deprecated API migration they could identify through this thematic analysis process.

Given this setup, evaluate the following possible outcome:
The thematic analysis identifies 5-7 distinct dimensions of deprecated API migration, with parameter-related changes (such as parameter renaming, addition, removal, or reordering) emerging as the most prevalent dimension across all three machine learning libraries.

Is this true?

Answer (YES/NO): NO